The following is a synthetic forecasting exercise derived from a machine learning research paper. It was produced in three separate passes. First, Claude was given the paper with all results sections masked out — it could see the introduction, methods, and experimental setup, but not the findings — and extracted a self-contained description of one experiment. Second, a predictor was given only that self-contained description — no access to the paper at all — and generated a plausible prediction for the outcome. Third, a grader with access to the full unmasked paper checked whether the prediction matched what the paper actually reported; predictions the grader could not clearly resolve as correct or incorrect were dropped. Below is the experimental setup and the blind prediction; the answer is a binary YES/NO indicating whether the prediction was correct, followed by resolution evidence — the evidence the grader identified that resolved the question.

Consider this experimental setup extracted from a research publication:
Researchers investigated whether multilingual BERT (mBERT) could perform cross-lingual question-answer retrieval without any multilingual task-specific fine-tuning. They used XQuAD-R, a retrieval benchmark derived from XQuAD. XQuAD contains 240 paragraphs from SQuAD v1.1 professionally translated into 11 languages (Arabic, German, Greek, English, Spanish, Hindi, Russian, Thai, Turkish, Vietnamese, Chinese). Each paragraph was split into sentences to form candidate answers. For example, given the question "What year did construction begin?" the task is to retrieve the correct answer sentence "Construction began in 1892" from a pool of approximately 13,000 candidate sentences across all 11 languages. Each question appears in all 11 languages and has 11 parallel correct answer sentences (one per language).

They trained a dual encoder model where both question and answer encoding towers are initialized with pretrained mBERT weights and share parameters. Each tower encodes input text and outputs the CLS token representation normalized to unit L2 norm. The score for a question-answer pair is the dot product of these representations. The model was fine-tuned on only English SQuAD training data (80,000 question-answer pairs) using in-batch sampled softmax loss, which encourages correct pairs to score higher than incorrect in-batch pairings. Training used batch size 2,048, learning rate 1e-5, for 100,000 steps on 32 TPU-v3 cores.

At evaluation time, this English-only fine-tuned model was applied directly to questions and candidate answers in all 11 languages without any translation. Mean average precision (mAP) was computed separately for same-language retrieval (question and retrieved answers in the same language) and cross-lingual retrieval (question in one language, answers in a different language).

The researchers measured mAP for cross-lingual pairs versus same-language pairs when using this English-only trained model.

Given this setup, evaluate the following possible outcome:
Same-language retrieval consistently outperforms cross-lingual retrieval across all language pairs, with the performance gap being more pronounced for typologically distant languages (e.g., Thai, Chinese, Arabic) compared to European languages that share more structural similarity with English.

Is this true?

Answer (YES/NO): YES